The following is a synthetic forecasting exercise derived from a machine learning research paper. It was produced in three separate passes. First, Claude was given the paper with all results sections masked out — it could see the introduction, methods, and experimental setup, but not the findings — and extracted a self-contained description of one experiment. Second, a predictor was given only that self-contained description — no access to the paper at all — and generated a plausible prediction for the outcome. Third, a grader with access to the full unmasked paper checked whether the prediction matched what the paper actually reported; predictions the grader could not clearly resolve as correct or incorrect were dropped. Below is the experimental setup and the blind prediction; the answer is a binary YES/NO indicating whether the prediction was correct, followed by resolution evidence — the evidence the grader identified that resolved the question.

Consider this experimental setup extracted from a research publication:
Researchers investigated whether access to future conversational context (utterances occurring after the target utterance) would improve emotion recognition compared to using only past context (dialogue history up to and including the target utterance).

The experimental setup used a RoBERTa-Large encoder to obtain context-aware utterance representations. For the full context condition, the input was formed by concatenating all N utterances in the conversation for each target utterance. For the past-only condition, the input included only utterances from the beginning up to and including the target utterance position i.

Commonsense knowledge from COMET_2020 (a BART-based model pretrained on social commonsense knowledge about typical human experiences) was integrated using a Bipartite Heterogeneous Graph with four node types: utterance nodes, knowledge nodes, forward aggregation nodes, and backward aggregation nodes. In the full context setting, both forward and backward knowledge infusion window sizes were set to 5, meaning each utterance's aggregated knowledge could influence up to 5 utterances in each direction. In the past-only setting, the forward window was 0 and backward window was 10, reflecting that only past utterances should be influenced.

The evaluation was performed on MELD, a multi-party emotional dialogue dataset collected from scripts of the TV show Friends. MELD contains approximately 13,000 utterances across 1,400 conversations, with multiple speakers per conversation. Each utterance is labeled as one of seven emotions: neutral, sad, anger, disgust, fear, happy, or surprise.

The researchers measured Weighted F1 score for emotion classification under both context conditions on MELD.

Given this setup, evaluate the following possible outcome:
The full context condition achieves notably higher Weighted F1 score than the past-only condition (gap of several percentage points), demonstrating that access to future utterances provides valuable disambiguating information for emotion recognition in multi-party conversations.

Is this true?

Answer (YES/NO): NO